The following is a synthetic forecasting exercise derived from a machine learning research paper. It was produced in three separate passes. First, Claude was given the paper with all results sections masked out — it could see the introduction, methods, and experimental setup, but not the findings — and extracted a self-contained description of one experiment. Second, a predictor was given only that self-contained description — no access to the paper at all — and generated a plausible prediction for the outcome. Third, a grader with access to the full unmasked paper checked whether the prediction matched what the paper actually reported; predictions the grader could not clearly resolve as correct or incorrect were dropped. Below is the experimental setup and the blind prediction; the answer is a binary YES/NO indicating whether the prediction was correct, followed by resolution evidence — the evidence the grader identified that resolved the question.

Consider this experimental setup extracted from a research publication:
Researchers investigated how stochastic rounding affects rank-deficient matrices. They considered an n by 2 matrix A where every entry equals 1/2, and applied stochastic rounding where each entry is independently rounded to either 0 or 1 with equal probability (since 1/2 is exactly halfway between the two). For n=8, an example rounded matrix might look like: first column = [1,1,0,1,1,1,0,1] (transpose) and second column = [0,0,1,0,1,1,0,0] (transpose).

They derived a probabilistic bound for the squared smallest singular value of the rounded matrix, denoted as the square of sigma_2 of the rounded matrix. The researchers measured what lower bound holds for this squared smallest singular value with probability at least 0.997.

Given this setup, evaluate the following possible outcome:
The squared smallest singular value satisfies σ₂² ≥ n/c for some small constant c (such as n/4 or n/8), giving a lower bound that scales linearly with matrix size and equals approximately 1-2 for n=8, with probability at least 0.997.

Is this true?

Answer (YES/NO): NO